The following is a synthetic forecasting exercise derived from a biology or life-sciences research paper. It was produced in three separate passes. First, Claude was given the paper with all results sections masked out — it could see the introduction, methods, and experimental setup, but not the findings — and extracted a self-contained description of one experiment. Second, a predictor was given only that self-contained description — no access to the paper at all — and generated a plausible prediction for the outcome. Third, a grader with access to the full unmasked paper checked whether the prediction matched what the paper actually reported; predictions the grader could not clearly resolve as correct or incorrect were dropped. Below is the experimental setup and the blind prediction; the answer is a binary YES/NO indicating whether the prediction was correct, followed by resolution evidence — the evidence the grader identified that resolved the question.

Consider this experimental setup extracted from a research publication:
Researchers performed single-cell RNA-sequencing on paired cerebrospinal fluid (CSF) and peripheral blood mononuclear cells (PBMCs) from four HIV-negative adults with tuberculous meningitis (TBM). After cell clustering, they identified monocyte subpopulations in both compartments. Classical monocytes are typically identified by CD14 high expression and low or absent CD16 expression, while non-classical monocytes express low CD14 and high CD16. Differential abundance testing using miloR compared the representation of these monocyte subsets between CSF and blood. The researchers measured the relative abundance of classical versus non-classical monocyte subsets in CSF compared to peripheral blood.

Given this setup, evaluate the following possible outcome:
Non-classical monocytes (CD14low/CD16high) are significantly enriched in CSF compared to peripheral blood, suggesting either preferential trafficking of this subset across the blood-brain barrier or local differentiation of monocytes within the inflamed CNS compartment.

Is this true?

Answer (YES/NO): NO